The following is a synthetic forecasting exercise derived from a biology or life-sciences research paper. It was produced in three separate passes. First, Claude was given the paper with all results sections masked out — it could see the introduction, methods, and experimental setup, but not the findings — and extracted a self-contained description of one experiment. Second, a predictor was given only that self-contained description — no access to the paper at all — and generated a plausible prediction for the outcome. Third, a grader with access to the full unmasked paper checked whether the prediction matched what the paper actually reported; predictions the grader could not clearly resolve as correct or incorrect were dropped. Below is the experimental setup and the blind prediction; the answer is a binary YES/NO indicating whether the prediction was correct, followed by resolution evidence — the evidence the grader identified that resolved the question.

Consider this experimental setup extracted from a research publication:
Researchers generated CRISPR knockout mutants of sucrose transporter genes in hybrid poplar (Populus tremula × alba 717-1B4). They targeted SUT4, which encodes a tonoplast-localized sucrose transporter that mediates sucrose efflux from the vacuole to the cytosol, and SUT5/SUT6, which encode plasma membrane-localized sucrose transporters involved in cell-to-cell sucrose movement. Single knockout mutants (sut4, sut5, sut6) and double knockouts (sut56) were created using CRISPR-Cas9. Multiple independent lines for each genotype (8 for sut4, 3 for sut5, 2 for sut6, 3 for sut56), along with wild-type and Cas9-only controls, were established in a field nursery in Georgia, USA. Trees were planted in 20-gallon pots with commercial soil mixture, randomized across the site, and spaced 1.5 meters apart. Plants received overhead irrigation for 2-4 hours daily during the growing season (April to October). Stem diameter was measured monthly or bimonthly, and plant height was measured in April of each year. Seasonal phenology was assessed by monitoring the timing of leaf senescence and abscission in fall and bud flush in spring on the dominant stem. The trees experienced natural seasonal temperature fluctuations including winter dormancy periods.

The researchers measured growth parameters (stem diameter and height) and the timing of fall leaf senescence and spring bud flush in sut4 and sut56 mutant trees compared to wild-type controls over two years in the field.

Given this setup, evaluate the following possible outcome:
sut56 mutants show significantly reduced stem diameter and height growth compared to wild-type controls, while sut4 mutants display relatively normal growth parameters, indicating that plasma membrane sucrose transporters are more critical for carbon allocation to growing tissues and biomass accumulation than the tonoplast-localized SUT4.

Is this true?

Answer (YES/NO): NO